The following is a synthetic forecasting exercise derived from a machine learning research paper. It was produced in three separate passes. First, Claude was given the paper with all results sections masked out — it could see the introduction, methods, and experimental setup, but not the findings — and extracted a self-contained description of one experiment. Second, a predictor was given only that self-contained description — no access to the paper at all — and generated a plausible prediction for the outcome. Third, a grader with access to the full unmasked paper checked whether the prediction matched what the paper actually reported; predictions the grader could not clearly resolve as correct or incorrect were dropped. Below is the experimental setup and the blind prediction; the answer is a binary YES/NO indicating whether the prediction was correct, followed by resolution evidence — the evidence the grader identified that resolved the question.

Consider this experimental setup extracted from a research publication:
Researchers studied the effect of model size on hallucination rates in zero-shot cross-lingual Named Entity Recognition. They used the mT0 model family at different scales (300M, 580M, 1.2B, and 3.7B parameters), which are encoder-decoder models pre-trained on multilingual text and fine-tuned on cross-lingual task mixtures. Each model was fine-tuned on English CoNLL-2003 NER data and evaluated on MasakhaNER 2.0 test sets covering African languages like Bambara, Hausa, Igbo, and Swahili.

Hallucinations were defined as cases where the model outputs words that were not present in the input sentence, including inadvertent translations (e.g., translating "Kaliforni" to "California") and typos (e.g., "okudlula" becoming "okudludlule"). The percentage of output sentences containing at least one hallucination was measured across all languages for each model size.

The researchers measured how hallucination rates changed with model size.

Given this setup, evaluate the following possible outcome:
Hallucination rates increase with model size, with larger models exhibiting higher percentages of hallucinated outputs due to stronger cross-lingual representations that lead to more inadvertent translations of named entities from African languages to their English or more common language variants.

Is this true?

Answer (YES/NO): NO